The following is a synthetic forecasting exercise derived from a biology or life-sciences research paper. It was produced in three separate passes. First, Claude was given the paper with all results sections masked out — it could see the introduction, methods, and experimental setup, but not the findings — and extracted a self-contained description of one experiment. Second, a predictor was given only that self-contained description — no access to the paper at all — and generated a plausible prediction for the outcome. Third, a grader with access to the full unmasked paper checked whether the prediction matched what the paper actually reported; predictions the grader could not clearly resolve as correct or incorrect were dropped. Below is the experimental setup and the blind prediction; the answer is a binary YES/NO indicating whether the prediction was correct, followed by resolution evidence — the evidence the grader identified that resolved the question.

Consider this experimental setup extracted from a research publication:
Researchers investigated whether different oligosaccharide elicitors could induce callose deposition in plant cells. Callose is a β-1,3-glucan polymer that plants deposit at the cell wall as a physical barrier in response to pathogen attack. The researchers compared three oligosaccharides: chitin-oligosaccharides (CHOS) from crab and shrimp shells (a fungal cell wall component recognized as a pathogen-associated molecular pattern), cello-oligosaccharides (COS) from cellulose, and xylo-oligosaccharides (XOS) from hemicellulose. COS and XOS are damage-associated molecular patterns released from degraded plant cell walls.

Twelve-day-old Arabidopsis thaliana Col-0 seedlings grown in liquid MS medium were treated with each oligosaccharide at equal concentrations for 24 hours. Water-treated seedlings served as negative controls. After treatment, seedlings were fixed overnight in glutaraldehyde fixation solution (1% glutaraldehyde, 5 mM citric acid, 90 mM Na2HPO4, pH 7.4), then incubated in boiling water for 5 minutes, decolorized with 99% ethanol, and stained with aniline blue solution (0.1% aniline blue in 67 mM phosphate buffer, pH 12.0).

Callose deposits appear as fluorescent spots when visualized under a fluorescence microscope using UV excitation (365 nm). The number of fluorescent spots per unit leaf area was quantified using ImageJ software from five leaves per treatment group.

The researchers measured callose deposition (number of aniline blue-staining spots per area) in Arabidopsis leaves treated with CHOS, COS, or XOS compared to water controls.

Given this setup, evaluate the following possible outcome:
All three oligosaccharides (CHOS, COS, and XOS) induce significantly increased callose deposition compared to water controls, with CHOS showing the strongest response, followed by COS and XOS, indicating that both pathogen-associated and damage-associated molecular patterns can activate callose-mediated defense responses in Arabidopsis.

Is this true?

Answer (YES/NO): NO